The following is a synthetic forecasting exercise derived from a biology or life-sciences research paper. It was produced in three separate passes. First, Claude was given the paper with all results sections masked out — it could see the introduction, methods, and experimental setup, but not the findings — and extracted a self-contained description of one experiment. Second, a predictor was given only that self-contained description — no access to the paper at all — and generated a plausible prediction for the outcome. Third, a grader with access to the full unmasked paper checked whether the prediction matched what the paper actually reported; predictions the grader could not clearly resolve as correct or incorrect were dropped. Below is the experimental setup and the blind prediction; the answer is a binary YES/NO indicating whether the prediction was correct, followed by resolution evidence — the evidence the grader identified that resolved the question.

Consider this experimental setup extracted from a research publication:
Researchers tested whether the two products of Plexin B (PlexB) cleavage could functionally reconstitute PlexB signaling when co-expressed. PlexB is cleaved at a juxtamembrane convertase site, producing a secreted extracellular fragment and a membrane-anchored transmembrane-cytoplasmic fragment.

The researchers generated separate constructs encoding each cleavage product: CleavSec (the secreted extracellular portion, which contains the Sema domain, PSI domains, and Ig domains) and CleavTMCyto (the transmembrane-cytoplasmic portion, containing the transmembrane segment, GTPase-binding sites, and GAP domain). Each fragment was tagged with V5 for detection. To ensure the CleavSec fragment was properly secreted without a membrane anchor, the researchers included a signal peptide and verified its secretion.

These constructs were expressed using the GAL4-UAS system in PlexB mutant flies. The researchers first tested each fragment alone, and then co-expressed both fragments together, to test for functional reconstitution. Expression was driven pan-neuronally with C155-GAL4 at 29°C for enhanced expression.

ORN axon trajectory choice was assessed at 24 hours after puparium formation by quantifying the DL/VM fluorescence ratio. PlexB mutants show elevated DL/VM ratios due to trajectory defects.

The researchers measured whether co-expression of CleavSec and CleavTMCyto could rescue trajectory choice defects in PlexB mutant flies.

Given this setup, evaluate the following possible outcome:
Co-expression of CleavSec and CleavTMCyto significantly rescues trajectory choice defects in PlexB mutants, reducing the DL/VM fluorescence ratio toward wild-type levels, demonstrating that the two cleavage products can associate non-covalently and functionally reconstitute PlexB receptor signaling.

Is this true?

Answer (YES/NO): NO